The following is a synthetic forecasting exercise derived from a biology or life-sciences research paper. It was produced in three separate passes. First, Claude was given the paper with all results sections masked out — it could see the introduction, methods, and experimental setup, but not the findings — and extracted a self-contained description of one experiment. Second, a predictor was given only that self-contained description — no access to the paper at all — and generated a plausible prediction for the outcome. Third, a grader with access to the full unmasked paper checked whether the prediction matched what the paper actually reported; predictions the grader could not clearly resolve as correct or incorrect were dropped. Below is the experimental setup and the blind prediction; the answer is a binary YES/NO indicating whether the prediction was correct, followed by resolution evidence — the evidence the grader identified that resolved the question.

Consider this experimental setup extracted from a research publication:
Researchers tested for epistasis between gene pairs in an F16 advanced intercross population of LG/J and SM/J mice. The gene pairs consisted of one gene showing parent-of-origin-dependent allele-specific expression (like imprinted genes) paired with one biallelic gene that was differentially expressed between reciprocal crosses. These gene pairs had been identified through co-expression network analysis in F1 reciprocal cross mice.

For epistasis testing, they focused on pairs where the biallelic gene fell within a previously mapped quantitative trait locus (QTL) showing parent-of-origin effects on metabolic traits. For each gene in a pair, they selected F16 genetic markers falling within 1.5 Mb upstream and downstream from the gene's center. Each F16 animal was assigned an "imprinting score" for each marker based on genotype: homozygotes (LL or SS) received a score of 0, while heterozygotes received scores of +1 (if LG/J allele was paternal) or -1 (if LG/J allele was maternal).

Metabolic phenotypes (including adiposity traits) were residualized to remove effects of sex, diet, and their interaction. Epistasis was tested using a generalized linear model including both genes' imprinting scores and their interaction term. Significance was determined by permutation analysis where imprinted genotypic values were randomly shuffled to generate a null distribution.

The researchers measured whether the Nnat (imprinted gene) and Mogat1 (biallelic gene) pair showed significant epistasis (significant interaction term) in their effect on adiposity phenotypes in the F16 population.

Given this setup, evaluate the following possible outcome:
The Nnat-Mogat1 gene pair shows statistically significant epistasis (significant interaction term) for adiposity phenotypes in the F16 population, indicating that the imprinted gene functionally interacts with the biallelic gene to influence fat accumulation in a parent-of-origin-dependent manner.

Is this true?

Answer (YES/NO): YES